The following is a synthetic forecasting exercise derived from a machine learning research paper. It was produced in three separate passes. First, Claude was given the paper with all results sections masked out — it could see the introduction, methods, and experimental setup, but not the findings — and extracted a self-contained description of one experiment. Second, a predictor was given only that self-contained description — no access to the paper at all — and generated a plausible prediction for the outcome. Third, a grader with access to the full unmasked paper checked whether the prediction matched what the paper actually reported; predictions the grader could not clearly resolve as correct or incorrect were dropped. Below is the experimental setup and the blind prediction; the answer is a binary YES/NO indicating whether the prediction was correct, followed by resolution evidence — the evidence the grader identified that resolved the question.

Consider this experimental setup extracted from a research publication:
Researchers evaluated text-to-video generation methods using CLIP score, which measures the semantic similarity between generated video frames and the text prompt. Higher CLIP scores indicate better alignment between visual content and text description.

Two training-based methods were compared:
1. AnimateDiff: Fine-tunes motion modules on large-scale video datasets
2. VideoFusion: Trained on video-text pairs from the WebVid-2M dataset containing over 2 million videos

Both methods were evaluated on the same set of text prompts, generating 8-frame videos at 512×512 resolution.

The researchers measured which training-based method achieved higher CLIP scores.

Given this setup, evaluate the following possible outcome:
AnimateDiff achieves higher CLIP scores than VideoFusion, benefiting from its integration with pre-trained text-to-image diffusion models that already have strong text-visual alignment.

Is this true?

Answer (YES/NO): NO